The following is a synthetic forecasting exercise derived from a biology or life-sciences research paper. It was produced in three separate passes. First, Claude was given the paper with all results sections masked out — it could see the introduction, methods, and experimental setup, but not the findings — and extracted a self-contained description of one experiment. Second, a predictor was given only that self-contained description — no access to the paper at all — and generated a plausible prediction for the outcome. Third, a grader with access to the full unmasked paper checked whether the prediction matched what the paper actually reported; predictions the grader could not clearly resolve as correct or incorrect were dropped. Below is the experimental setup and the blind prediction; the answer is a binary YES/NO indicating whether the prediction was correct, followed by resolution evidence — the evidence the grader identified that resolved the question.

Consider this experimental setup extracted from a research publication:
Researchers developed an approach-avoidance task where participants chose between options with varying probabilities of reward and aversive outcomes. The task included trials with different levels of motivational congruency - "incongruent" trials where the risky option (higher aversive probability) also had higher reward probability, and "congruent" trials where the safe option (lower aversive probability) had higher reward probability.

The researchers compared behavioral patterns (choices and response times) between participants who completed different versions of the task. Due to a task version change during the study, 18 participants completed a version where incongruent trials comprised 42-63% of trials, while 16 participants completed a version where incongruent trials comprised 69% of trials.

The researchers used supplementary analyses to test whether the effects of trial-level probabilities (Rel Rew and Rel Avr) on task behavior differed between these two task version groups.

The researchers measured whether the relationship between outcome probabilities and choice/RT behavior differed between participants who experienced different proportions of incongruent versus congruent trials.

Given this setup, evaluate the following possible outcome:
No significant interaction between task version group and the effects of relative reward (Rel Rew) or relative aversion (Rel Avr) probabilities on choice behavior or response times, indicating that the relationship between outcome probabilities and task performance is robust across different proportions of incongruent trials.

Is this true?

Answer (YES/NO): YES